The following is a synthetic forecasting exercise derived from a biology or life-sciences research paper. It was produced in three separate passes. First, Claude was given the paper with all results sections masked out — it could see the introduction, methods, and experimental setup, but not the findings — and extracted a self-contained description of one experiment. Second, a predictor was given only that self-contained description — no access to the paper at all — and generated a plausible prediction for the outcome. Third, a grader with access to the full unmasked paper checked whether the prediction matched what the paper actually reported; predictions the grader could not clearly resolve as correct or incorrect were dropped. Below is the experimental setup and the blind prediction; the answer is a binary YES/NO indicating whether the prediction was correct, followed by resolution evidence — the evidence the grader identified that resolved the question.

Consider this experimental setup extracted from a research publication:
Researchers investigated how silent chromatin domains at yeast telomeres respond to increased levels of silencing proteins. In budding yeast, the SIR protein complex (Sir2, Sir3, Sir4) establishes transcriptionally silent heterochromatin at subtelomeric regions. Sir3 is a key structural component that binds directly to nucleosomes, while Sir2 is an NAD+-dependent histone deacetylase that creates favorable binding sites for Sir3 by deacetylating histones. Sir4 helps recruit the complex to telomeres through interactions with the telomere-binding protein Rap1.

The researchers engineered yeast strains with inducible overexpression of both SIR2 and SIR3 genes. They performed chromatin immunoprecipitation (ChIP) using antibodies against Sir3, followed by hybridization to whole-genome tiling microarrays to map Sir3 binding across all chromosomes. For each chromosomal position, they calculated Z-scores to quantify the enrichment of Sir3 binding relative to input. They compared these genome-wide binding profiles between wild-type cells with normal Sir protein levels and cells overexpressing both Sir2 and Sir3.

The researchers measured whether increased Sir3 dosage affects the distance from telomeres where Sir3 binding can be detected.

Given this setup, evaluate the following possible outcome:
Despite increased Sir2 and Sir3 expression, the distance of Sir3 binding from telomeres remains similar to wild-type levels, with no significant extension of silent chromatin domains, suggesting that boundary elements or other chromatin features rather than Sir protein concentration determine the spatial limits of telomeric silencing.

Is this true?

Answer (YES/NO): NO